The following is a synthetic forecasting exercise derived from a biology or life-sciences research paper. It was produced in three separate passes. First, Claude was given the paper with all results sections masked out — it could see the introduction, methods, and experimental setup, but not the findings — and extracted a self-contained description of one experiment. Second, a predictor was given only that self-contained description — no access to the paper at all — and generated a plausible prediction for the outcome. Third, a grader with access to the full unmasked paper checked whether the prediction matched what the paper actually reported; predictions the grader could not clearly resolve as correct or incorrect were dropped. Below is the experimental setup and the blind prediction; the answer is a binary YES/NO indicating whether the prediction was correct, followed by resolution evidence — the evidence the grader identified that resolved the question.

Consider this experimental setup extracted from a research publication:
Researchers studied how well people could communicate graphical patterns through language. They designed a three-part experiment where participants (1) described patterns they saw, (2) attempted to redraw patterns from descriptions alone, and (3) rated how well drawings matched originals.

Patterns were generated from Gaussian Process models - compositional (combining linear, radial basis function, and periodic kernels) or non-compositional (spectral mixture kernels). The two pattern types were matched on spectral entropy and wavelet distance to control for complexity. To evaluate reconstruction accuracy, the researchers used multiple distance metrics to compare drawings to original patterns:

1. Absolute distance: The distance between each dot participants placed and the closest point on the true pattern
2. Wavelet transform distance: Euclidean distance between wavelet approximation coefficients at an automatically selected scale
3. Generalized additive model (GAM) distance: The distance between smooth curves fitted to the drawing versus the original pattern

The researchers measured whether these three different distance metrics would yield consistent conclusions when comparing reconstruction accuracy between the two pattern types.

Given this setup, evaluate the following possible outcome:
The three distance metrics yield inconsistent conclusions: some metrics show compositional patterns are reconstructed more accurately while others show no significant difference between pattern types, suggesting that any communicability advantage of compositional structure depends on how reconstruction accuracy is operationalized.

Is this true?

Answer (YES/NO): NO